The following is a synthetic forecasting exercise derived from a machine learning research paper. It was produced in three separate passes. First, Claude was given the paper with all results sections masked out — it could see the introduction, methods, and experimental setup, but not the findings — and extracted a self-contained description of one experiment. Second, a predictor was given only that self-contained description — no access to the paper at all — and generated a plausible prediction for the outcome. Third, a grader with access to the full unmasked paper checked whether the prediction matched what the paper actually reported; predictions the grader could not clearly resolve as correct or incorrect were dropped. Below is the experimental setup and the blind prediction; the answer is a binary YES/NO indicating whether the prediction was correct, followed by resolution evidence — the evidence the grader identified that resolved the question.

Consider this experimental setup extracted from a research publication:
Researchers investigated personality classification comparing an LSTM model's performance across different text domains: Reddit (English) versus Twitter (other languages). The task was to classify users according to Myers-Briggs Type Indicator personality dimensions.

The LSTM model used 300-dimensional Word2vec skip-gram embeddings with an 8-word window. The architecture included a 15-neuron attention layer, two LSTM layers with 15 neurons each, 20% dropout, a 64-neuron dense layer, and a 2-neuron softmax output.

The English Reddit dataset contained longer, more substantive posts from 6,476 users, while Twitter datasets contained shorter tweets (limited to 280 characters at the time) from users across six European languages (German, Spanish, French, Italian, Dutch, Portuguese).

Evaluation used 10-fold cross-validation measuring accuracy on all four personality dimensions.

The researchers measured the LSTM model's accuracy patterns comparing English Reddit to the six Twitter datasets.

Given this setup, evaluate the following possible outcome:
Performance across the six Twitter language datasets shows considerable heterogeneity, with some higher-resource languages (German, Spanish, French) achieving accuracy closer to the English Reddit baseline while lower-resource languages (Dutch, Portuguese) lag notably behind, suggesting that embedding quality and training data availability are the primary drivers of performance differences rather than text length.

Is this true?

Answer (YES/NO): NO